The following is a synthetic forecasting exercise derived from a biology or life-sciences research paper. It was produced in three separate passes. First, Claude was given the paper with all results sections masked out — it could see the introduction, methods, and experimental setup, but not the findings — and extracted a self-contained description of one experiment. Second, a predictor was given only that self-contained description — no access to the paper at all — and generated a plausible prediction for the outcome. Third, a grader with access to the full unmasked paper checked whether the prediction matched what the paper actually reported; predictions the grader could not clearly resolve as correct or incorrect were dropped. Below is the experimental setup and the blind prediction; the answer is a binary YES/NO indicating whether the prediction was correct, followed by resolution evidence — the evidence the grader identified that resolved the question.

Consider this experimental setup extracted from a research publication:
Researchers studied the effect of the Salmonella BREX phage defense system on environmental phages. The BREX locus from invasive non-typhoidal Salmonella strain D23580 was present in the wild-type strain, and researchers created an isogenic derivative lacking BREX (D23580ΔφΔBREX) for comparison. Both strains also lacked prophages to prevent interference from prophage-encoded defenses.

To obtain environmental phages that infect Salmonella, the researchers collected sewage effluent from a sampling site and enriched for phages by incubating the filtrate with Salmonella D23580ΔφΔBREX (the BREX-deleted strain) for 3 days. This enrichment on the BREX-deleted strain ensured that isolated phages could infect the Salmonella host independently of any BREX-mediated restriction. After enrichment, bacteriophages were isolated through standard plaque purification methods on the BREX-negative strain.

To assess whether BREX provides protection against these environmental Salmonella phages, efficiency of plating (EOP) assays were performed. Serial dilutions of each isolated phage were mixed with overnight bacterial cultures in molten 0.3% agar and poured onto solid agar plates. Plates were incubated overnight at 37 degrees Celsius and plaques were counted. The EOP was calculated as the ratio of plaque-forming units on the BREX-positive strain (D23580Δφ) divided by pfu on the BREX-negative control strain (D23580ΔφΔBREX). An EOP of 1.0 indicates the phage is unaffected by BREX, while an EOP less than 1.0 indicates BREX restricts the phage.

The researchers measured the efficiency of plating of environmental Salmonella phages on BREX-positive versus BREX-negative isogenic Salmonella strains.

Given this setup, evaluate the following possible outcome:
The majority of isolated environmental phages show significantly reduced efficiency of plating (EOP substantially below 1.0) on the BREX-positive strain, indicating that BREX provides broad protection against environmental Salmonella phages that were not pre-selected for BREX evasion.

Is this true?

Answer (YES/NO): NO